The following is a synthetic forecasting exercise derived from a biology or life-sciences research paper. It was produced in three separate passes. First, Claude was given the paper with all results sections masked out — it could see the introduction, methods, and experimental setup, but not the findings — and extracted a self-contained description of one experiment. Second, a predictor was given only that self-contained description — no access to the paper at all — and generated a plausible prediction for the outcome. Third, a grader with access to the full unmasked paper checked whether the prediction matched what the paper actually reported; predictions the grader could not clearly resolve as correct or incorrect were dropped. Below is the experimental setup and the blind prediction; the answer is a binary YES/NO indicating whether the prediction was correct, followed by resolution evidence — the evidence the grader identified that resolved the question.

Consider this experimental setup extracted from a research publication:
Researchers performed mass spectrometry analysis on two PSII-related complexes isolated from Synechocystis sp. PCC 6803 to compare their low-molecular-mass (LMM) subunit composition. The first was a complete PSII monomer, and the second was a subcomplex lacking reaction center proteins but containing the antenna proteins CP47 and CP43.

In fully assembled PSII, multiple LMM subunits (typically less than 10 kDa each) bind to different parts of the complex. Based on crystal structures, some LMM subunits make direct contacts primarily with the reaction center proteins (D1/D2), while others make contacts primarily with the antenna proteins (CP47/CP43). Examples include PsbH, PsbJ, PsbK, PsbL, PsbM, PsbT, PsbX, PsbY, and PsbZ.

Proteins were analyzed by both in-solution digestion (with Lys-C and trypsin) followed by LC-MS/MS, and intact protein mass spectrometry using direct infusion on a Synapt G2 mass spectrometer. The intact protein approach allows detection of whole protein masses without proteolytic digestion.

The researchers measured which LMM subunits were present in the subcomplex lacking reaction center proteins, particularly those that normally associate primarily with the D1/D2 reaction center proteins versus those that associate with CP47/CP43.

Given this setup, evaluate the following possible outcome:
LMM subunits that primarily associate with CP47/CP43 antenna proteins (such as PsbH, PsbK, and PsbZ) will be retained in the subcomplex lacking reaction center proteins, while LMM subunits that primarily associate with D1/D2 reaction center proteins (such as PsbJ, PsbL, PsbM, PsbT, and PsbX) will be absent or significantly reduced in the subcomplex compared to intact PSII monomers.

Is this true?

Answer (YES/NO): NO